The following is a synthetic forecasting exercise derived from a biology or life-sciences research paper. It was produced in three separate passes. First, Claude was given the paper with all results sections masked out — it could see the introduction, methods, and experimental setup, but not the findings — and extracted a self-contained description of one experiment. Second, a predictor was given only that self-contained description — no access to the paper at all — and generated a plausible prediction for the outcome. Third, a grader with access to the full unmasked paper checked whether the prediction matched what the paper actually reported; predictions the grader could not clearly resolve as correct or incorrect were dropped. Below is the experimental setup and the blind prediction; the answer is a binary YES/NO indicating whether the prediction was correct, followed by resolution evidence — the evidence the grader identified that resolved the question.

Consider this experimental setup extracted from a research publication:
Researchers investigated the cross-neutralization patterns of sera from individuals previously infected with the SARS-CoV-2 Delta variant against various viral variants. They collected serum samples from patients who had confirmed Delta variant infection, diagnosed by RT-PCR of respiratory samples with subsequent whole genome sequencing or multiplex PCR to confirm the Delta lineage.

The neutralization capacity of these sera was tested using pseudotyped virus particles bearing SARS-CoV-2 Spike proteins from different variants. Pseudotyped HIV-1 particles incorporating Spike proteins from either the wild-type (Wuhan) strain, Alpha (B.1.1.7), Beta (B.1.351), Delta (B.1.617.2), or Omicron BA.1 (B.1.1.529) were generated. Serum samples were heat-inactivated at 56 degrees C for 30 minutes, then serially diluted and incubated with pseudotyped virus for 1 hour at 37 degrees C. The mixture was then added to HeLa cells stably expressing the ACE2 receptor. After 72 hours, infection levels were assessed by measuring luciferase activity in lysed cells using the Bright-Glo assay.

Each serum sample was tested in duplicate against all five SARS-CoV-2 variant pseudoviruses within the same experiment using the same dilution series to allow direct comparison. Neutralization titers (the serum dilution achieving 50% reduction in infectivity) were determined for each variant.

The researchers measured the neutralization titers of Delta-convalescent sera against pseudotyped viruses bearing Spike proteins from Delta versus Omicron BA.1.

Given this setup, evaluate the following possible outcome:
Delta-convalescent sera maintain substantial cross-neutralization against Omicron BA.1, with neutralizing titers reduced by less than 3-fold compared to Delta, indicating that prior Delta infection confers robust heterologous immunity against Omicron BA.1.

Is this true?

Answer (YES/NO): NO